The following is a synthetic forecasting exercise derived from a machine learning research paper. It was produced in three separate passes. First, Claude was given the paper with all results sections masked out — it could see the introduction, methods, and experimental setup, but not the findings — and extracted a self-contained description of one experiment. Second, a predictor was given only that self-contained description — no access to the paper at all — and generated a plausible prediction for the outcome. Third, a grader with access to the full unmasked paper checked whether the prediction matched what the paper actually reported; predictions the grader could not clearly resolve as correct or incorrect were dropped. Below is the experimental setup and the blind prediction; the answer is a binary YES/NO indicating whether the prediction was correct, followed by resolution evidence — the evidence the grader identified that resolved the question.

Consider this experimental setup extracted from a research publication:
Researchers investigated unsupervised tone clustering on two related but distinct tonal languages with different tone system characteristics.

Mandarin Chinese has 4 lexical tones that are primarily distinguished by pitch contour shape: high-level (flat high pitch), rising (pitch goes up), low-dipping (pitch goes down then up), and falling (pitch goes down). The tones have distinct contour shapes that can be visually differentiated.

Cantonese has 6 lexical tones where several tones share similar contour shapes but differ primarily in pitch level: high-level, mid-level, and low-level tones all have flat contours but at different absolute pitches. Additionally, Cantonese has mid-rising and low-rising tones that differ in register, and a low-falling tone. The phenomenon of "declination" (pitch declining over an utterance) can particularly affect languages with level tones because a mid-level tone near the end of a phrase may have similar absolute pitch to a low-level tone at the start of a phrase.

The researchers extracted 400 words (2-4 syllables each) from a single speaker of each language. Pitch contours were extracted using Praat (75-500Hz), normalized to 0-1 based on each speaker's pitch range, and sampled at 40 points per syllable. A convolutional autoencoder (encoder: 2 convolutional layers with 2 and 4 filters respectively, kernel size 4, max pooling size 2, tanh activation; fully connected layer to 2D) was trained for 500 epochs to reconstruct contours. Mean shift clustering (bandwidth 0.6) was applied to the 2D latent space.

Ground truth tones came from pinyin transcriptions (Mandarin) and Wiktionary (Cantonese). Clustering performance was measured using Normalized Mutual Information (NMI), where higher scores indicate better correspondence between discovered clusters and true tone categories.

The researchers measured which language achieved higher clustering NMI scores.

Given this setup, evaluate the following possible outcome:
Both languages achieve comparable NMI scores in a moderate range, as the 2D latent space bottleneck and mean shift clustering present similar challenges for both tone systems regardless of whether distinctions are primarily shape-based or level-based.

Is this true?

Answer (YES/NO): NO